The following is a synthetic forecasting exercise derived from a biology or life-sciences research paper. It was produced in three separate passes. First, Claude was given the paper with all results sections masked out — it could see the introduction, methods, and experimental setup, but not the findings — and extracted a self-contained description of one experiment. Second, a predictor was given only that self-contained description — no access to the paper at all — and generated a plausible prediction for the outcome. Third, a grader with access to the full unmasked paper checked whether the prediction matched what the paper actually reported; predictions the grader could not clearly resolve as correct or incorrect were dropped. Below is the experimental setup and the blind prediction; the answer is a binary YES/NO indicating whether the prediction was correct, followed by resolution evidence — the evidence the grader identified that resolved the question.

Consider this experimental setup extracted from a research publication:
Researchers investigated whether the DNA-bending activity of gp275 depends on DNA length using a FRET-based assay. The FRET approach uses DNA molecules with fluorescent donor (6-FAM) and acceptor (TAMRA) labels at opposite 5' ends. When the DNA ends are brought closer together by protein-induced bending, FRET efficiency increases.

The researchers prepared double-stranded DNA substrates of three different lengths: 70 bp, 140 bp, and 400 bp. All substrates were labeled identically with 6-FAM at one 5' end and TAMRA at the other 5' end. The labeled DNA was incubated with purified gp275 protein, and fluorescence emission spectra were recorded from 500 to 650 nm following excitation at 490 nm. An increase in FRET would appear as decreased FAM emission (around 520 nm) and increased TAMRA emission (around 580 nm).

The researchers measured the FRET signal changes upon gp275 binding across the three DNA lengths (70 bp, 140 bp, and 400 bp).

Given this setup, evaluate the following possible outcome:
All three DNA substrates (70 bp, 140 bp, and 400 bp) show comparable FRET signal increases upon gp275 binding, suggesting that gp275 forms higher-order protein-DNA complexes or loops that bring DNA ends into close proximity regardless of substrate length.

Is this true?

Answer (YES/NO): NO